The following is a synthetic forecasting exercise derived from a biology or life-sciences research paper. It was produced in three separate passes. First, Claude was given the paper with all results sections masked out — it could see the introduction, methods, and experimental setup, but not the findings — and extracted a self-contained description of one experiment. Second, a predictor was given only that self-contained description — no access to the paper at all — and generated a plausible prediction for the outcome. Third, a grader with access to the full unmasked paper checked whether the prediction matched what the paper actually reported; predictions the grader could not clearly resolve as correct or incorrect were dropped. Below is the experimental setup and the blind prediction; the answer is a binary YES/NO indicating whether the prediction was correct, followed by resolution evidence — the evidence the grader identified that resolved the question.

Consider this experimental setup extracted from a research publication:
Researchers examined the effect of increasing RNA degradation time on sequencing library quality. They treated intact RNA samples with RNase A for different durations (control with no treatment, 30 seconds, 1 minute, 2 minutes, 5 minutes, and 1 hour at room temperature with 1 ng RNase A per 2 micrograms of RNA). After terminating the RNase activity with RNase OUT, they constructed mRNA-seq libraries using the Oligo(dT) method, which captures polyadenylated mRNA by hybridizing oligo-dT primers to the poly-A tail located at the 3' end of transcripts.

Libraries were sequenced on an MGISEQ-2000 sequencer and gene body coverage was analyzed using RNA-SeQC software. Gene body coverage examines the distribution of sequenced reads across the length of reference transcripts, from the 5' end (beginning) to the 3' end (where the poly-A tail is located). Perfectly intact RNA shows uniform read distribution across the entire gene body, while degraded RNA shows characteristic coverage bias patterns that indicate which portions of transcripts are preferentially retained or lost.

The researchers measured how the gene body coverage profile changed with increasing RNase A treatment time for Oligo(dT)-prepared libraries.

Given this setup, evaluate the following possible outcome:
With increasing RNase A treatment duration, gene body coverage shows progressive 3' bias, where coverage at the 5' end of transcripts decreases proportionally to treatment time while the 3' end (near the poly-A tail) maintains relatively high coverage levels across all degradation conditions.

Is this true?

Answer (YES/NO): NO